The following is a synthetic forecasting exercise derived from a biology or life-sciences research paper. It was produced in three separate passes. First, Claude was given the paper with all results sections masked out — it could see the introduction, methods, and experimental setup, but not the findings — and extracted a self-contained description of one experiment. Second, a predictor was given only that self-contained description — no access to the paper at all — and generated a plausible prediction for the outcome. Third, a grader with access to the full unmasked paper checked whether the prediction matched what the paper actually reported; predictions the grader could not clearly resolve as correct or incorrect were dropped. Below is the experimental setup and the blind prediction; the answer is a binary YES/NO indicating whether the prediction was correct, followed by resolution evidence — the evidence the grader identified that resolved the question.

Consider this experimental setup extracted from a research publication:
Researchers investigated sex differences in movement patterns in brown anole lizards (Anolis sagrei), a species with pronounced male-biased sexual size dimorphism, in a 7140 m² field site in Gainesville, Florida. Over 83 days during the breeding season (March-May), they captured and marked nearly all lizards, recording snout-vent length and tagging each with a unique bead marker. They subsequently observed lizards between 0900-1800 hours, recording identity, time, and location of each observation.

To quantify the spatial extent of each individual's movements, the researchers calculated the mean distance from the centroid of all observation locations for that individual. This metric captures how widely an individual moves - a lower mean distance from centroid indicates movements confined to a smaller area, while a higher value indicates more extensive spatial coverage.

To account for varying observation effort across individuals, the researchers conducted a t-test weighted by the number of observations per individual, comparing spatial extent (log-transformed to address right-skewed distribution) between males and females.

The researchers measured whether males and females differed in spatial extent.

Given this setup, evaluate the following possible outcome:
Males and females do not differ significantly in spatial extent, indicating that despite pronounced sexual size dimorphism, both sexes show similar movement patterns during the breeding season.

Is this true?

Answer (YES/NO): NO